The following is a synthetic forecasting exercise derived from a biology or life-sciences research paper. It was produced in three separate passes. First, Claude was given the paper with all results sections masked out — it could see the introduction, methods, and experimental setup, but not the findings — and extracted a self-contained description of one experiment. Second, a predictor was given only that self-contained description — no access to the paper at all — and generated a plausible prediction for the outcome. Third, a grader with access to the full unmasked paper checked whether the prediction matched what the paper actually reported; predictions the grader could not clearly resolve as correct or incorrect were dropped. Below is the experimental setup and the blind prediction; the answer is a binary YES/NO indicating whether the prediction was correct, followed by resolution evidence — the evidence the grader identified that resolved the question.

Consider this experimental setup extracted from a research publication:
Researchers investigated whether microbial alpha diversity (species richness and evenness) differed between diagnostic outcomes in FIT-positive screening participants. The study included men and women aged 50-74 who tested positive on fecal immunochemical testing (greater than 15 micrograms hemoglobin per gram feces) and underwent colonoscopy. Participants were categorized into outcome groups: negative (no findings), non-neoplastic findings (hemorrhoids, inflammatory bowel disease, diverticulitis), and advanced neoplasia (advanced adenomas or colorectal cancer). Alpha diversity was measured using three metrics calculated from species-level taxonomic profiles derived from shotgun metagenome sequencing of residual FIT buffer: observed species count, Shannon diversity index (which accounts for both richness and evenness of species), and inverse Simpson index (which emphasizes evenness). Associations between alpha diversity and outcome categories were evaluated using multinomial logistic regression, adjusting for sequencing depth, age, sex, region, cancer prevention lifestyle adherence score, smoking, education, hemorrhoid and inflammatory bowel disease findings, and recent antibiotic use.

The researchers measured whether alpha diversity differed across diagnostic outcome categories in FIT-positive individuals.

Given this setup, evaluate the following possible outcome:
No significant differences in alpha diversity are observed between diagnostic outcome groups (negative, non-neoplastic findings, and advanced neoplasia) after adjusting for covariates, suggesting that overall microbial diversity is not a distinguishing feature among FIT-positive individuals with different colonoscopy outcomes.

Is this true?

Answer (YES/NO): NO